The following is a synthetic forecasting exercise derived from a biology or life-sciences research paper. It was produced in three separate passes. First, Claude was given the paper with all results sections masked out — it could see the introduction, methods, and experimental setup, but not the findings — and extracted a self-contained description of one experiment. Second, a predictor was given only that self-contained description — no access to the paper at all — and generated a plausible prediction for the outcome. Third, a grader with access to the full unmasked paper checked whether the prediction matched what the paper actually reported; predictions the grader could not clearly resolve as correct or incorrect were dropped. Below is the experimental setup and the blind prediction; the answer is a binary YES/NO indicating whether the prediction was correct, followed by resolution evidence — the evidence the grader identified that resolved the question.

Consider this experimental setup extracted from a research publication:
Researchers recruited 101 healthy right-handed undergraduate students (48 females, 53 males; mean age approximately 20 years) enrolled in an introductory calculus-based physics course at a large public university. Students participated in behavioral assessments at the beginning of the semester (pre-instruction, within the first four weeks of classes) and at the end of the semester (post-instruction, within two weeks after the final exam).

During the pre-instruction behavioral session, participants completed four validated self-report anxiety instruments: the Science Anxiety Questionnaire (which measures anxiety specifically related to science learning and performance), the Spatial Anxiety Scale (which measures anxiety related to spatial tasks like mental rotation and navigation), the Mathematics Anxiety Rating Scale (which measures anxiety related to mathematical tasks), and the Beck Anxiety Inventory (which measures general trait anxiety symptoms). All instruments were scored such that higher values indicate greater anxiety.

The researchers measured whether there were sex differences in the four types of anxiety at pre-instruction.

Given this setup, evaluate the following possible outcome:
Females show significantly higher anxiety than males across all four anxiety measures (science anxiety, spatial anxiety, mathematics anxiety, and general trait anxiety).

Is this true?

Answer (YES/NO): NO